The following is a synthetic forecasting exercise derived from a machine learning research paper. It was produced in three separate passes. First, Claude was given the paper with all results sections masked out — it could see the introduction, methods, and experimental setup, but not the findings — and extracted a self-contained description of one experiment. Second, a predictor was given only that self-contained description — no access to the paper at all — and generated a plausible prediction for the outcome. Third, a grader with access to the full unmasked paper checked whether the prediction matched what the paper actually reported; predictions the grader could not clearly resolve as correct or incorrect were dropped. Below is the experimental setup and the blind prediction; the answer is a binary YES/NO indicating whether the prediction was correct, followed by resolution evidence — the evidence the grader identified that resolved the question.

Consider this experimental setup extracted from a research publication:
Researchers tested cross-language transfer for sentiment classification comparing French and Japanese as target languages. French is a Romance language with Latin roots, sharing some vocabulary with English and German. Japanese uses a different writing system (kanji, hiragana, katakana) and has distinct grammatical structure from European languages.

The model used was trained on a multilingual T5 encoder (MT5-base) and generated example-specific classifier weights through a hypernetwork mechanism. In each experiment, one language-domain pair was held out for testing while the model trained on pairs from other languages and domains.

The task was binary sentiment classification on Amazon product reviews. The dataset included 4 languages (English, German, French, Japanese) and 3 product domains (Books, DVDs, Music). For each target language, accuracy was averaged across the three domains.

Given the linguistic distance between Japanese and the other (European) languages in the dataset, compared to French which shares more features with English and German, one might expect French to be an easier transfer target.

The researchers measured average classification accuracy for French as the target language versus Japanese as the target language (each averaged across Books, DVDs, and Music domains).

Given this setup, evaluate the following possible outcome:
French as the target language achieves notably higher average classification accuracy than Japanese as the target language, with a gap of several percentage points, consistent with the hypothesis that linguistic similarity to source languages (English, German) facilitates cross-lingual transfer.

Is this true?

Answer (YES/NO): NO